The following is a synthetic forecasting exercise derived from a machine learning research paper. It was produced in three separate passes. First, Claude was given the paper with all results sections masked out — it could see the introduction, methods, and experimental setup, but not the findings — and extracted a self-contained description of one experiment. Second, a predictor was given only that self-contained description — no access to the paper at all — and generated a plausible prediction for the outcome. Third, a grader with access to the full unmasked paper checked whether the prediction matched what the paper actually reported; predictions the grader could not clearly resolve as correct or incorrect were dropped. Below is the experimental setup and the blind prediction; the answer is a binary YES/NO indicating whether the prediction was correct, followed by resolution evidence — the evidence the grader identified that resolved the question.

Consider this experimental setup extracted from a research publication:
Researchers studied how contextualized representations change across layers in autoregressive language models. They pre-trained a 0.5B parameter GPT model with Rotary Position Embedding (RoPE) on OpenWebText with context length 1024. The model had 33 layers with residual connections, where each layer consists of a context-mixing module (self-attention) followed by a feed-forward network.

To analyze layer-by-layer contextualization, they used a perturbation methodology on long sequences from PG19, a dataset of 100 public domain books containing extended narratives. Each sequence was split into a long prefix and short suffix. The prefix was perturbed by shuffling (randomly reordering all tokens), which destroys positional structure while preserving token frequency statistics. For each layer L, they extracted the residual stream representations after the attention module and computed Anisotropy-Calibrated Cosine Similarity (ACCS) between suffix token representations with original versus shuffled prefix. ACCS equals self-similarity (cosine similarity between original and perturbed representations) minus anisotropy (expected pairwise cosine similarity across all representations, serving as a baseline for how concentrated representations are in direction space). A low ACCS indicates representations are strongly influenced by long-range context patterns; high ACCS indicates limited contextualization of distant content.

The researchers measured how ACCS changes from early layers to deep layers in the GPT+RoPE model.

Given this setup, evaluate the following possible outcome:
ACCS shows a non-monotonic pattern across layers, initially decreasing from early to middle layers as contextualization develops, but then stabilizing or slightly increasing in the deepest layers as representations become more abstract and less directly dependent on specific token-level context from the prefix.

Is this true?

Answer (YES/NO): NO